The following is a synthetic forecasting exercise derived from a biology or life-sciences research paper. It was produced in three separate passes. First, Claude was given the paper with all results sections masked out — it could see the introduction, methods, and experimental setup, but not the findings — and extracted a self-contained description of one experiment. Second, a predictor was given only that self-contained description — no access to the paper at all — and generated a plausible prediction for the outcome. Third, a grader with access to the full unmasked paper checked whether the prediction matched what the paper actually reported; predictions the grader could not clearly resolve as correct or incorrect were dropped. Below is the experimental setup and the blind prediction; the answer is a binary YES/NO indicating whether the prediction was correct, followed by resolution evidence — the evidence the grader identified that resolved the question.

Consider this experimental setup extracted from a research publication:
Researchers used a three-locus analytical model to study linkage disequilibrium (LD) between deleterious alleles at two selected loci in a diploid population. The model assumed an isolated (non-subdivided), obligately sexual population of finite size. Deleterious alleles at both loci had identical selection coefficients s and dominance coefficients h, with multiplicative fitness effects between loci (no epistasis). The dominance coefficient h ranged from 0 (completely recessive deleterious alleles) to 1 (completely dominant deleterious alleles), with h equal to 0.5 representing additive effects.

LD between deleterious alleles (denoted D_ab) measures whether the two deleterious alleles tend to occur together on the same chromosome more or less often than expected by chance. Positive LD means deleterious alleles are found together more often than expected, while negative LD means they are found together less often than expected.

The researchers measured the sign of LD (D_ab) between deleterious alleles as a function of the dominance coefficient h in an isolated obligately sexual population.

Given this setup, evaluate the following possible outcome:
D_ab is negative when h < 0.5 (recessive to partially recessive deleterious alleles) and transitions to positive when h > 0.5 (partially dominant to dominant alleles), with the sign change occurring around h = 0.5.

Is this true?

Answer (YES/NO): NO